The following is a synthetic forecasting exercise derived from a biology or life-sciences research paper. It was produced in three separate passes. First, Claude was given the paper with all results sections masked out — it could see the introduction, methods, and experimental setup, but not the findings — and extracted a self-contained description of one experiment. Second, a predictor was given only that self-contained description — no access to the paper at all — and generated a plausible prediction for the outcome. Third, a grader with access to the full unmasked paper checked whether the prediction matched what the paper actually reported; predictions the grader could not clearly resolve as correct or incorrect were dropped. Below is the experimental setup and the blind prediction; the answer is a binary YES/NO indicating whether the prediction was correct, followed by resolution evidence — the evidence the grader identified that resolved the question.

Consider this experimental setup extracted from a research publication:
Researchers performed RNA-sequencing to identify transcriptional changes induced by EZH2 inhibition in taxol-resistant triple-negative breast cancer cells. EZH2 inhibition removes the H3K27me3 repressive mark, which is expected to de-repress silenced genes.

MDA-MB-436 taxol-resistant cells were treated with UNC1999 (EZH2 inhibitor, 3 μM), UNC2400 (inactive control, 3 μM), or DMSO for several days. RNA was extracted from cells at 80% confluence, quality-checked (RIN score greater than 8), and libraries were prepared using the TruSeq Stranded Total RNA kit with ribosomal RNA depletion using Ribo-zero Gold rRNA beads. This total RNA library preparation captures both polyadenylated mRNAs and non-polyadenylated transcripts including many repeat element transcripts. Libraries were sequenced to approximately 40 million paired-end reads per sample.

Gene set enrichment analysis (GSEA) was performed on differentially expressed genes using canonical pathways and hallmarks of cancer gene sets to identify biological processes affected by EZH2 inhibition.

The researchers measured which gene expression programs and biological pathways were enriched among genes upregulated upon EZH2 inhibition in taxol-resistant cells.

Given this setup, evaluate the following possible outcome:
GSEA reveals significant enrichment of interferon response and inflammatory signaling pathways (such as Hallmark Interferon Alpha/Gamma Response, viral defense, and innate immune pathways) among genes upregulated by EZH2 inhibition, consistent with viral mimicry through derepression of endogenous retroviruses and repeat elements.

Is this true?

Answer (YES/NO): YES